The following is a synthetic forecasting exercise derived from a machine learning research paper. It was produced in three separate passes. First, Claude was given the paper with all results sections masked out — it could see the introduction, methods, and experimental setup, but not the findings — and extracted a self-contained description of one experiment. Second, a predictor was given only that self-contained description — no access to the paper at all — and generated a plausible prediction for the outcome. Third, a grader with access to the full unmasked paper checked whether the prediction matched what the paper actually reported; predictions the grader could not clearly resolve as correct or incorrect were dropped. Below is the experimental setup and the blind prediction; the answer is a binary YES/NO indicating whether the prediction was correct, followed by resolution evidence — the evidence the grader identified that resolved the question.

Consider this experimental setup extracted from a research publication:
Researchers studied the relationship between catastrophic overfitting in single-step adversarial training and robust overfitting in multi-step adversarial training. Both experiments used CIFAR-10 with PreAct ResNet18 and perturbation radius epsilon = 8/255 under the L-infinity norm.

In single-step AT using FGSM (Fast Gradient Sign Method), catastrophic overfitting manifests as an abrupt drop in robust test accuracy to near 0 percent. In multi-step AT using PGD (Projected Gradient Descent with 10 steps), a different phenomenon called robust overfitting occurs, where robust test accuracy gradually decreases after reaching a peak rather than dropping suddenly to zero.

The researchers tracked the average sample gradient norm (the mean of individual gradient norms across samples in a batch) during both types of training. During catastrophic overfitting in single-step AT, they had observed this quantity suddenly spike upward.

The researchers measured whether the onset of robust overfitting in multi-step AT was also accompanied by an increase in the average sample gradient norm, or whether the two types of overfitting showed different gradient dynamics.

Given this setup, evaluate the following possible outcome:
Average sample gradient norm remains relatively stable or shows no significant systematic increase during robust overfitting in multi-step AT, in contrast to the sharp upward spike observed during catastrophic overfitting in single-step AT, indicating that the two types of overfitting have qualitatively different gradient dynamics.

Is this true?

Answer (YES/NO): NO